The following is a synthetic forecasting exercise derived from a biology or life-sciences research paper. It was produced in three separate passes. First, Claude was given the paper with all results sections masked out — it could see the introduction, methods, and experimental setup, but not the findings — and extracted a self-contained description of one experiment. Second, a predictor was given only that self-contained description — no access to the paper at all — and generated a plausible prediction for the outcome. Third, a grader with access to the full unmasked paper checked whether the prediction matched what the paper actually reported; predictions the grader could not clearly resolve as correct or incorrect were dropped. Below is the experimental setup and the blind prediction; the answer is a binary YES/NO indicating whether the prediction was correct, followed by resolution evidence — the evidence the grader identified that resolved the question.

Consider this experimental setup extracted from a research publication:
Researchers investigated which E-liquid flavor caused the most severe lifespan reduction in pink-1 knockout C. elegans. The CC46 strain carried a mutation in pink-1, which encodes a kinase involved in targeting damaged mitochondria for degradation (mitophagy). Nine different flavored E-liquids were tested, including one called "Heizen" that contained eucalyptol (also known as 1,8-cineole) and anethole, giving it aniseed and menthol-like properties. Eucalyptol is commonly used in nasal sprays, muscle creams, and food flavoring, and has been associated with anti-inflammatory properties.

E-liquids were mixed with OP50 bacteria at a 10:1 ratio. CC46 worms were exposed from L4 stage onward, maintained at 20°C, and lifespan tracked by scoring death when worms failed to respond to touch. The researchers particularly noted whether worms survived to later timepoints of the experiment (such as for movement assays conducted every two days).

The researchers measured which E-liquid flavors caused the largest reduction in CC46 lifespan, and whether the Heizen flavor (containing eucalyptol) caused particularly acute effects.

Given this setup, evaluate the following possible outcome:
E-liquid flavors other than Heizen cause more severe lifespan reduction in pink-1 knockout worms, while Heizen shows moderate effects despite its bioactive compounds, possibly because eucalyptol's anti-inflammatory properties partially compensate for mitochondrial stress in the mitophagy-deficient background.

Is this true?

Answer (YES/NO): NO